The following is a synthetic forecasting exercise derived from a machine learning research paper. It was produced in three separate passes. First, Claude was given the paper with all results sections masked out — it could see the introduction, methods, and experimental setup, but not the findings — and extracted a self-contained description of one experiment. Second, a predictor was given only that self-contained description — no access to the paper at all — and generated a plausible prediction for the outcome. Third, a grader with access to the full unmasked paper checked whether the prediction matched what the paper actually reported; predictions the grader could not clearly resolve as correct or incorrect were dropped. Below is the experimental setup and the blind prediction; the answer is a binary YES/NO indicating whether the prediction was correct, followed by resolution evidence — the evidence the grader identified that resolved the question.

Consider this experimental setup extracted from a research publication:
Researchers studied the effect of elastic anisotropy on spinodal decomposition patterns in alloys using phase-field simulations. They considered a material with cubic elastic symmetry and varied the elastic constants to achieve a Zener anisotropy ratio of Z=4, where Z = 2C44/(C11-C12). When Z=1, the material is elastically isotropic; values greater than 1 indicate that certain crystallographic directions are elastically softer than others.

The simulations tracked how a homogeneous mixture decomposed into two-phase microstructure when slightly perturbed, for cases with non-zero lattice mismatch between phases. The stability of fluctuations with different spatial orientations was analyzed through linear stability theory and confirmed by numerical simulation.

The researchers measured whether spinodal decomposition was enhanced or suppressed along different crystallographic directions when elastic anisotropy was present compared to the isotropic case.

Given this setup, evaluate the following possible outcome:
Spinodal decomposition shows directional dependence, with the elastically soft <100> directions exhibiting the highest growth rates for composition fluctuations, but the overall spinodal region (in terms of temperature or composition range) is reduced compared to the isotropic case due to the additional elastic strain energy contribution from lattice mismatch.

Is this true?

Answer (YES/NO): YES